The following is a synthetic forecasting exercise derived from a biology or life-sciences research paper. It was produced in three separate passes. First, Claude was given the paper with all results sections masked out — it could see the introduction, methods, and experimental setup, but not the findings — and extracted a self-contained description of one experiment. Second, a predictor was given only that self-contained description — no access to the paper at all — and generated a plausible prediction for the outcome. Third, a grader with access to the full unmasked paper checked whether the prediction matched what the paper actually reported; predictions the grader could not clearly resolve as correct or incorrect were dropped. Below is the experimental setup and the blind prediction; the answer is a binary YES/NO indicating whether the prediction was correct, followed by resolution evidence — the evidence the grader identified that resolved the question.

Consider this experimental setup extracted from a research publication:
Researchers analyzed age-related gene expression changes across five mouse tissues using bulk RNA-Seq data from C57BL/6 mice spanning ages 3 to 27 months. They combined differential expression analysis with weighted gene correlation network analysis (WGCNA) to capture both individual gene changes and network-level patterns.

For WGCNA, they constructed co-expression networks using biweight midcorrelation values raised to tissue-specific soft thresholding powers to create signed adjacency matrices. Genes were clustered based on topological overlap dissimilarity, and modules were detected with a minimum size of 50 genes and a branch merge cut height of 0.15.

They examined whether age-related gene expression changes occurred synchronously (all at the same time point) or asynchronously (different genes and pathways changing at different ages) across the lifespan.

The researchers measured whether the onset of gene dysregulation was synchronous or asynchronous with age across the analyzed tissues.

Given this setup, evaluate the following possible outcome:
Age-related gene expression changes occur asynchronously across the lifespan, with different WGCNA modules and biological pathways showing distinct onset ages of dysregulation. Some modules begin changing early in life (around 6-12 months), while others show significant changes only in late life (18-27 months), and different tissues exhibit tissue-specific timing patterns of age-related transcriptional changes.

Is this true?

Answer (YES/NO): YES